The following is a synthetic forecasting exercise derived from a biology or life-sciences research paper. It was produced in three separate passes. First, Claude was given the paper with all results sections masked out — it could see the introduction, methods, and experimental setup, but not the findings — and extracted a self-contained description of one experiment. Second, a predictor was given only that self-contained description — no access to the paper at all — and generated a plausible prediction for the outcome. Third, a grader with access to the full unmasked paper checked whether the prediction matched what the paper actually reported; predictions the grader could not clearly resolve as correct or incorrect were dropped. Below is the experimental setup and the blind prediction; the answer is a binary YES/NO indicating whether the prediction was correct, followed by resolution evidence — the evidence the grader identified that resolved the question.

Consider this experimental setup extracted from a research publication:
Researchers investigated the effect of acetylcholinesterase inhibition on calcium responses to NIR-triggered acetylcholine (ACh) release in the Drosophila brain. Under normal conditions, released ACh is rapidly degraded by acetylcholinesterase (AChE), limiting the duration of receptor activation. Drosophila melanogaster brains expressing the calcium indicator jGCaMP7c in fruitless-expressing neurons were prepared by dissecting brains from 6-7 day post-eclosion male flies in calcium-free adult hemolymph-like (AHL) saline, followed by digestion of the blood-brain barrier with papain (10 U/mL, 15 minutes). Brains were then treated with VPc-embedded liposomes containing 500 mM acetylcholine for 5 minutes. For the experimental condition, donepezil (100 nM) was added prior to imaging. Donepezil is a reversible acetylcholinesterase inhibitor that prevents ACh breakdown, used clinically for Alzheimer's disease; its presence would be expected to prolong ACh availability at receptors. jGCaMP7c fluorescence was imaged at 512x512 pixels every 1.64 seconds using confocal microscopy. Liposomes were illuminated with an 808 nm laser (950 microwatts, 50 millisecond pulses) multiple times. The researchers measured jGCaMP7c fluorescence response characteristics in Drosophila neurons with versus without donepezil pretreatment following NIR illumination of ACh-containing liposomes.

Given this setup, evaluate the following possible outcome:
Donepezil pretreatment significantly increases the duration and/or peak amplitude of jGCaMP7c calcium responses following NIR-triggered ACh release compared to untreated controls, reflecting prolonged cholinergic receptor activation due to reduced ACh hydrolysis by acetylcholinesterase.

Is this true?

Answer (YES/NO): YES